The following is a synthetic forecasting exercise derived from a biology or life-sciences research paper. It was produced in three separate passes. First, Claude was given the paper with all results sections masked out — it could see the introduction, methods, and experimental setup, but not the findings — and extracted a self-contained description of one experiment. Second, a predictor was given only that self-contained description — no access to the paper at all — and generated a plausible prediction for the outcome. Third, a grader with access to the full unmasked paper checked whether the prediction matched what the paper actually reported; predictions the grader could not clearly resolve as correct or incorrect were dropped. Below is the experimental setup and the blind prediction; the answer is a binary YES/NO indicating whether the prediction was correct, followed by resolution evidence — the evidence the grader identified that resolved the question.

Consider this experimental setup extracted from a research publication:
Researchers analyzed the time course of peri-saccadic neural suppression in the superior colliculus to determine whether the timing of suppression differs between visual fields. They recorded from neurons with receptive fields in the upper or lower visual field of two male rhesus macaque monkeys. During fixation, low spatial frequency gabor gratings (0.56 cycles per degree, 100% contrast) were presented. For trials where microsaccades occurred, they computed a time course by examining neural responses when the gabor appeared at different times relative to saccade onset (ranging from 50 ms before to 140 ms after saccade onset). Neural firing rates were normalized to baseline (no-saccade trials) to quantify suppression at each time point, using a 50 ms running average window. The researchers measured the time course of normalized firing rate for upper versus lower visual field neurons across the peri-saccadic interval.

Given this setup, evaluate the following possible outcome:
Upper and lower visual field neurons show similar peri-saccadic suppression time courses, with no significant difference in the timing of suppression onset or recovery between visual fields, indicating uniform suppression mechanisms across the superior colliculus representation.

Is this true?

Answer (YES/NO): NO